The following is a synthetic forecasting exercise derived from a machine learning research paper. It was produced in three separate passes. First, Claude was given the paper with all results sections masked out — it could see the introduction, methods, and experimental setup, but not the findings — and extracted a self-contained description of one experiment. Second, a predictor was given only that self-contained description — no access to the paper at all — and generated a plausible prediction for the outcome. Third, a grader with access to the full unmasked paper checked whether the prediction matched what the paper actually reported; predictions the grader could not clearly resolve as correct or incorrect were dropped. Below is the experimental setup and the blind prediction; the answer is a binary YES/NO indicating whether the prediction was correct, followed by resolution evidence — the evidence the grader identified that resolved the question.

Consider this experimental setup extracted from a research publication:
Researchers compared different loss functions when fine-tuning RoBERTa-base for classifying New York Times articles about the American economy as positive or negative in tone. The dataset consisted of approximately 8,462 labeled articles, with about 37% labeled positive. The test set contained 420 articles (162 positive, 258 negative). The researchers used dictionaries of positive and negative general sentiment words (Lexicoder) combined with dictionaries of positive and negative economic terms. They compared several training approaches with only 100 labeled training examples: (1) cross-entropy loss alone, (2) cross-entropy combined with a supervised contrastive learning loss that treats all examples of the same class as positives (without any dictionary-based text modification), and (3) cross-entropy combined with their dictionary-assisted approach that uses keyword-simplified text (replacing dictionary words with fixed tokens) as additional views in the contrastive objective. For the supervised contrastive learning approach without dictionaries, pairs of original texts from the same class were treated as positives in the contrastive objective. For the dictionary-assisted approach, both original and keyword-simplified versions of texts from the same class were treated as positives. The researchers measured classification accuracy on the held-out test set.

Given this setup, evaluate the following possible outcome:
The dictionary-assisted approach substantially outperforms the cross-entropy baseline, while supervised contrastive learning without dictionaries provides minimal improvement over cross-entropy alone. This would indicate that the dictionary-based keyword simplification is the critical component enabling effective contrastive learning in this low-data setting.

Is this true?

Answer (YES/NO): NO